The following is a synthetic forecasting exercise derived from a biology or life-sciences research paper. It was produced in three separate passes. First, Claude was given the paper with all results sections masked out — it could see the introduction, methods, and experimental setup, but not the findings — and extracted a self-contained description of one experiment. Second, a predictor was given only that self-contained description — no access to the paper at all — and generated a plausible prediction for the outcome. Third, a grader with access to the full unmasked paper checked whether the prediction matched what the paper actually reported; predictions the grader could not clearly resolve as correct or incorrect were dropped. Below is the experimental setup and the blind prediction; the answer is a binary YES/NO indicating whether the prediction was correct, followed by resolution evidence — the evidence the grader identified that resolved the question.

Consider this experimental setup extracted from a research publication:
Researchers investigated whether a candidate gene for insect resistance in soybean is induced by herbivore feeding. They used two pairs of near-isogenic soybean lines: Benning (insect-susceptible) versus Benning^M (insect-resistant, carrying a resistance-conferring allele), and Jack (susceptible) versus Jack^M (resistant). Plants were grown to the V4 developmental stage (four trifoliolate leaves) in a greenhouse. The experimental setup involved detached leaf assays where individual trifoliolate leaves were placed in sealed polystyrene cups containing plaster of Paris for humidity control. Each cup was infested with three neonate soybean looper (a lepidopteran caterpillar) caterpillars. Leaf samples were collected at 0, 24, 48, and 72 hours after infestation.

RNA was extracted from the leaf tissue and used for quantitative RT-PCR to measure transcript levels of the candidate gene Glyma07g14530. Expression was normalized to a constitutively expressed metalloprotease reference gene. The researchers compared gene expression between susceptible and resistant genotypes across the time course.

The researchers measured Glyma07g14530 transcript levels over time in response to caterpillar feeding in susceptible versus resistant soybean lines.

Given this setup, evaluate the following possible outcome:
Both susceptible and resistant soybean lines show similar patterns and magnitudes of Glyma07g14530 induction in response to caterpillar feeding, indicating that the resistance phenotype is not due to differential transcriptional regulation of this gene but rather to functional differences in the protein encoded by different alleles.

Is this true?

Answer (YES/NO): YES